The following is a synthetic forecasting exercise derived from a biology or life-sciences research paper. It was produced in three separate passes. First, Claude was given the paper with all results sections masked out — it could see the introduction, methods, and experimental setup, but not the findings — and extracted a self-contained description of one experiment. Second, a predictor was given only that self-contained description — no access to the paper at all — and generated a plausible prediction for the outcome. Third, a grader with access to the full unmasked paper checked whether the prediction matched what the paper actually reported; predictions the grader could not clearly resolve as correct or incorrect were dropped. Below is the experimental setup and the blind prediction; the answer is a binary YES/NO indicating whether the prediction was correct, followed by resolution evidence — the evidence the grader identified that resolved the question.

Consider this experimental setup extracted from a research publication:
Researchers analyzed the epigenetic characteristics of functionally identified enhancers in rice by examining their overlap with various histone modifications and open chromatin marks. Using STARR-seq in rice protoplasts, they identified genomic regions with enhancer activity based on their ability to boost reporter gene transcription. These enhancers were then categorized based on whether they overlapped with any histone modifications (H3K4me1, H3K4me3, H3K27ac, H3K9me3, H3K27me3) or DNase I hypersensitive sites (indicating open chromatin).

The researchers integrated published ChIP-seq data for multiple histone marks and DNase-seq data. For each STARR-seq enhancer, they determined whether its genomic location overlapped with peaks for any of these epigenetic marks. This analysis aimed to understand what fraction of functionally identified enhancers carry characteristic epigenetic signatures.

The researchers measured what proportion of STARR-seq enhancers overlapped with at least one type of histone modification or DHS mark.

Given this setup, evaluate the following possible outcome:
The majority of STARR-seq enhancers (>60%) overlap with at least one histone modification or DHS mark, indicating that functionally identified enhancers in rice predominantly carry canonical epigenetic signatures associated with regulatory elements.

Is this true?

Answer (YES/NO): NO